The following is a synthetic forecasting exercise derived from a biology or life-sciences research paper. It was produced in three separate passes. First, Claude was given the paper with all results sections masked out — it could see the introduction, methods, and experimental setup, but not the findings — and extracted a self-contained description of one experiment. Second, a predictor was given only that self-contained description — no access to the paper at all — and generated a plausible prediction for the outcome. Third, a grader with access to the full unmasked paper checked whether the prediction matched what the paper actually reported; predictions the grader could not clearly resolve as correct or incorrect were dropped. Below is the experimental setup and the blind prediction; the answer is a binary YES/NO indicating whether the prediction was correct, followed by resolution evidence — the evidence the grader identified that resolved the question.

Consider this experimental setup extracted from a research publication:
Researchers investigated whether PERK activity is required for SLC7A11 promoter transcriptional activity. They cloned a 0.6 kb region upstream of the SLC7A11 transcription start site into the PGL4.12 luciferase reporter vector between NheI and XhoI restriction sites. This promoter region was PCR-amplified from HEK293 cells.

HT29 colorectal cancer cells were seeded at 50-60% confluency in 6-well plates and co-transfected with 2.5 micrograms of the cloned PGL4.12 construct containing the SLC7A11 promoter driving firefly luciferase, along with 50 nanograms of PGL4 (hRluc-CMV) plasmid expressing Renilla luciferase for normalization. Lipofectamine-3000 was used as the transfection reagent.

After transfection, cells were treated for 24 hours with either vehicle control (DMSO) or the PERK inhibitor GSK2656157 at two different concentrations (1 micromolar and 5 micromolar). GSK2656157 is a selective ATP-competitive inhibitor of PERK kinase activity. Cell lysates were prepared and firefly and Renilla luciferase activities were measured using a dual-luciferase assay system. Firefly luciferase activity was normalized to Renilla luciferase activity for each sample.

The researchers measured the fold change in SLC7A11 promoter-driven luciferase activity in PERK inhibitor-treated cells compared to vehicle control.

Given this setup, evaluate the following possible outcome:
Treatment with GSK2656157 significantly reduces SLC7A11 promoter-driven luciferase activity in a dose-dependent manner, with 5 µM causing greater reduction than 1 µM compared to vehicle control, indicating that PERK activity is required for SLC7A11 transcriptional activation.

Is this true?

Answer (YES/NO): YES